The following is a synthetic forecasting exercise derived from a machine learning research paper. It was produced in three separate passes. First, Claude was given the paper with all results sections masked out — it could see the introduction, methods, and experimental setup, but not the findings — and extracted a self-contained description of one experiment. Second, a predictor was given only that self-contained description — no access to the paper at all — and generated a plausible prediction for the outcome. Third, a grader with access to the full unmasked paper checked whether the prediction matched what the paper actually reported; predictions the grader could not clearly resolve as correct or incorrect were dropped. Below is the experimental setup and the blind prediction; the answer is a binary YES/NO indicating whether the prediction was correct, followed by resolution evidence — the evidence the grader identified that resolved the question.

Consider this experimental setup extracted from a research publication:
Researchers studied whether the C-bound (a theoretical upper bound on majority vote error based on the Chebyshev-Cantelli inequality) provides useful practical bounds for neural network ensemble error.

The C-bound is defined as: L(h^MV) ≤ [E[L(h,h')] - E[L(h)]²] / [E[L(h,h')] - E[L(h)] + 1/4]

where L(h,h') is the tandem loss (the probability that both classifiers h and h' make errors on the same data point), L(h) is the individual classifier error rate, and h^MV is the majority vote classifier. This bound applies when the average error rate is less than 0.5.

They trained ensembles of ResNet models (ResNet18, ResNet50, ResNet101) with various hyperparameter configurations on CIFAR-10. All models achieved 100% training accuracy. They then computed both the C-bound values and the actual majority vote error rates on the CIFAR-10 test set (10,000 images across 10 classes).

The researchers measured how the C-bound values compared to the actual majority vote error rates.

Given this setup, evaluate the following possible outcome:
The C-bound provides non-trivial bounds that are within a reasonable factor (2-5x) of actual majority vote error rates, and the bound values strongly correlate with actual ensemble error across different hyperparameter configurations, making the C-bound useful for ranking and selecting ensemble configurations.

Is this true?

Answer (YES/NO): NO